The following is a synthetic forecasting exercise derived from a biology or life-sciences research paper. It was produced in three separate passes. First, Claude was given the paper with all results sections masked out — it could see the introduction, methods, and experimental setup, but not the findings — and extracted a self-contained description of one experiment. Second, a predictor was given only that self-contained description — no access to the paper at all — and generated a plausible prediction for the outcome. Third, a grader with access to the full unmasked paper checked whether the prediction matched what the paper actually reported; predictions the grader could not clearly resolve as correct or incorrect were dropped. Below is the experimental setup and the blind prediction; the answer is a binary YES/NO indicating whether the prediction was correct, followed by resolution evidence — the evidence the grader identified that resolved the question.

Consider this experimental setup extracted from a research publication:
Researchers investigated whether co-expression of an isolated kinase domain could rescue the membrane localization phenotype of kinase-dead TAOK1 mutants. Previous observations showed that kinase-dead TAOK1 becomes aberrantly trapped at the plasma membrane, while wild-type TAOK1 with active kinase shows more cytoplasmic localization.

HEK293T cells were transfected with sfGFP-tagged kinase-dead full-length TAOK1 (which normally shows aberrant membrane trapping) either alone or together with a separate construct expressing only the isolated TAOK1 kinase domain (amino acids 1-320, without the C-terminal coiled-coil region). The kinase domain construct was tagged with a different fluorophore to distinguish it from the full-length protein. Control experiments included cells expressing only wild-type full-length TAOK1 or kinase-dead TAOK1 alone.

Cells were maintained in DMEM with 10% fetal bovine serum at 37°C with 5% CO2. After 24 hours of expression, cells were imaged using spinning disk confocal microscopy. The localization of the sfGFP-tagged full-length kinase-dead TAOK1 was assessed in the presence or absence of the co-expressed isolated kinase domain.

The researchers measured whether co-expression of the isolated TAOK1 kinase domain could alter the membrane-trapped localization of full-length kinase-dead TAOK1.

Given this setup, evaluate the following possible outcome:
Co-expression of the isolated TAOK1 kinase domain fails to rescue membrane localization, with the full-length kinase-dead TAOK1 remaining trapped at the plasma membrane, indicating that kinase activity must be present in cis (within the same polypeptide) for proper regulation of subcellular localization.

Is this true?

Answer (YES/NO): NO